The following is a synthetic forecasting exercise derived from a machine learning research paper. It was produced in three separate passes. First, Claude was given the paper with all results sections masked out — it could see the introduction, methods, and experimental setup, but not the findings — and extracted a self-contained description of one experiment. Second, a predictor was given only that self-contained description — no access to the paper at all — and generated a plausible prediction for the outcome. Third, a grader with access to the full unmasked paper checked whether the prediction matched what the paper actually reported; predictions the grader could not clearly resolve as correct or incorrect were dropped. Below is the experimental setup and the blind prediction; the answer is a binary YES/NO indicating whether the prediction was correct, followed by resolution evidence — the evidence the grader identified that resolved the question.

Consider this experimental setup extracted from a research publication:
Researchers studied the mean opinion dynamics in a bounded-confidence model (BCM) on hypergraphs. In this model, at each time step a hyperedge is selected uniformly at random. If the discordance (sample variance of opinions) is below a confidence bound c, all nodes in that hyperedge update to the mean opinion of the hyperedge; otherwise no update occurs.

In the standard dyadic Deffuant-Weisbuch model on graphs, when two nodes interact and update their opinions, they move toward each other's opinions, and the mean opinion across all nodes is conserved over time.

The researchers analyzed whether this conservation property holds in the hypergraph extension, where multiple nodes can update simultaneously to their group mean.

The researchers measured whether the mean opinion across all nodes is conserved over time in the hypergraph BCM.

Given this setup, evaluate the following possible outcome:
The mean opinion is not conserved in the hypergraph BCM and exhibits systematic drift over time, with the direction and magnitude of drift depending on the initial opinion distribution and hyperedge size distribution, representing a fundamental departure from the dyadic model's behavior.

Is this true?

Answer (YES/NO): NO